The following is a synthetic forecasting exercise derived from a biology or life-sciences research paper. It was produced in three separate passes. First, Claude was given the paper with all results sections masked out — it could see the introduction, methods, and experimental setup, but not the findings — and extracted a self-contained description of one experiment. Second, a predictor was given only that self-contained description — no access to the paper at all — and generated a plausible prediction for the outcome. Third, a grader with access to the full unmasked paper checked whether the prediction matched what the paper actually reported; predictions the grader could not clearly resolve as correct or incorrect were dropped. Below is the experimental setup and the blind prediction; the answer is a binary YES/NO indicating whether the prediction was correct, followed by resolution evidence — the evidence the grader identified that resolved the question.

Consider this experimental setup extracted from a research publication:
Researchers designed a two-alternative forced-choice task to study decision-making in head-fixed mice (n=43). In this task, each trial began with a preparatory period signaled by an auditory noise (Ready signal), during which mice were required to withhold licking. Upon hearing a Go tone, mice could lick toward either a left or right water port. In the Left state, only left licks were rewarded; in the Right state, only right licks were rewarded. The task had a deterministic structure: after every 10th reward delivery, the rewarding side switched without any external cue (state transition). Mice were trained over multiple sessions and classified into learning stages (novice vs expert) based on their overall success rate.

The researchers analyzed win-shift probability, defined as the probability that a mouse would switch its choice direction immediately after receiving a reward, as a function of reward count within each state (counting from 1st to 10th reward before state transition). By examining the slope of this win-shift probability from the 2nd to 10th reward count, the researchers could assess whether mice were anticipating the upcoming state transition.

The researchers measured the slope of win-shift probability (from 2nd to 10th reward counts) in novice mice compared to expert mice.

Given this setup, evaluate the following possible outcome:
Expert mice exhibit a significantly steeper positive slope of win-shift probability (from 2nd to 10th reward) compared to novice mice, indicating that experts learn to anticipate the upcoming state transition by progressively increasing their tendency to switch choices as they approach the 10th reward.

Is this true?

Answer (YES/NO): YES